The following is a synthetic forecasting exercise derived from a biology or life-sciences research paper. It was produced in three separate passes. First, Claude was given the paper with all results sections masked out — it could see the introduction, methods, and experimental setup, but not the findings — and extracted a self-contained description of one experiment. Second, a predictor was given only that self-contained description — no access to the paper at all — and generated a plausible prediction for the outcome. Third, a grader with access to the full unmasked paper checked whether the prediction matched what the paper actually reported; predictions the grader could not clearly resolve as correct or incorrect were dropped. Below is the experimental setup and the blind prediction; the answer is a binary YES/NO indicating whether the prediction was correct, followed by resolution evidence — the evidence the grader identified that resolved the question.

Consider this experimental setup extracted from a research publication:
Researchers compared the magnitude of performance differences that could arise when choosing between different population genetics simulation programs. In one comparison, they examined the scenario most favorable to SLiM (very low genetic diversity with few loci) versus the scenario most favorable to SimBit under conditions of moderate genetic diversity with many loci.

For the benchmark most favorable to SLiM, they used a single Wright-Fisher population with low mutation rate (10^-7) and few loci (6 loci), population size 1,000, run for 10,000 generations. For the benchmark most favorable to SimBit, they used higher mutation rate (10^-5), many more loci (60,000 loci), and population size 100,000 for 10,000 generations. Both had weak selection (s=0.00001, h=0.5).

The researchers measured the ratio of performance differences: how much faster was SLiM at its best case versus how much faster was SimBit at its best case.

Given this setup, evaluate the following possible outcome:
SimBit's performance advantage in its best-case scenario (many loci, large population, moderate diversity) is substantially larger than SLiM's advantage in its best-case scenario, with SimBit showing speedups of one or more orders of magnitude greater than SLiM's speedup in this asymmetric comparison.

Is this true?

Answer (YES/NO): YES